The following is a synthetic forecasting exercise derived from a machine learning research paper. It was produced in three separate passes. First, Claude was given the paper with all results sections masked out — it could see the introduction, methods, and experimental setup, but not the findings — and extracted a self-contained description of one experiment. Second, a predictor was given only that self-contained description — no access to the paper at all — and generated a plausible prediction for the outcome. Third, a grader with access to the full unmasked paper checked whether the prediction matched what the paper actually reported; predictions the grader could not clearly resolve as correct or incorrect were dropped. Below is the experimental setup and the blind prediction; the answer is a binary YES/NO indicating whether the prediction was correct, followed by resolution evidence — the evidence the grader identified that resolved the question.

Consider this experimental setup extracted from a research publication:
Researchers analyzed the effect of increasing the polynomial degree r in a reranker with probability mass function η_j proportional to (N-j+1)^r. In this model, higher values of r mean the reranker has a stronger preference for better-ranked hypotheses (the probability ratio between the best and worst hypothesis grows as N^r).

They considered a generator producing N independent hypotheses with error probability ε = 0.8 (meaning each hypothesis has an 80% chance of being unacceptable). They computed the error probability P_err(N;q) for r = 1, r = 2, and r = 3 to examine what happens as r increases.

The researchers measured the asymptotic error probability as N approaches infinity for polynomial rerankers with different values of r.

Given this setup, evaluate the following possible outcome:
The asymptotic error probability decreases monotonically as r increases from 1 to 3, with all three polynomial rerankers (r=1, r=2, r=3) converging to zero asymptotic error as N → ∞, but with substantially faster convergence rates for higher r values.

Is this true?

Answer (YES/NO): NO